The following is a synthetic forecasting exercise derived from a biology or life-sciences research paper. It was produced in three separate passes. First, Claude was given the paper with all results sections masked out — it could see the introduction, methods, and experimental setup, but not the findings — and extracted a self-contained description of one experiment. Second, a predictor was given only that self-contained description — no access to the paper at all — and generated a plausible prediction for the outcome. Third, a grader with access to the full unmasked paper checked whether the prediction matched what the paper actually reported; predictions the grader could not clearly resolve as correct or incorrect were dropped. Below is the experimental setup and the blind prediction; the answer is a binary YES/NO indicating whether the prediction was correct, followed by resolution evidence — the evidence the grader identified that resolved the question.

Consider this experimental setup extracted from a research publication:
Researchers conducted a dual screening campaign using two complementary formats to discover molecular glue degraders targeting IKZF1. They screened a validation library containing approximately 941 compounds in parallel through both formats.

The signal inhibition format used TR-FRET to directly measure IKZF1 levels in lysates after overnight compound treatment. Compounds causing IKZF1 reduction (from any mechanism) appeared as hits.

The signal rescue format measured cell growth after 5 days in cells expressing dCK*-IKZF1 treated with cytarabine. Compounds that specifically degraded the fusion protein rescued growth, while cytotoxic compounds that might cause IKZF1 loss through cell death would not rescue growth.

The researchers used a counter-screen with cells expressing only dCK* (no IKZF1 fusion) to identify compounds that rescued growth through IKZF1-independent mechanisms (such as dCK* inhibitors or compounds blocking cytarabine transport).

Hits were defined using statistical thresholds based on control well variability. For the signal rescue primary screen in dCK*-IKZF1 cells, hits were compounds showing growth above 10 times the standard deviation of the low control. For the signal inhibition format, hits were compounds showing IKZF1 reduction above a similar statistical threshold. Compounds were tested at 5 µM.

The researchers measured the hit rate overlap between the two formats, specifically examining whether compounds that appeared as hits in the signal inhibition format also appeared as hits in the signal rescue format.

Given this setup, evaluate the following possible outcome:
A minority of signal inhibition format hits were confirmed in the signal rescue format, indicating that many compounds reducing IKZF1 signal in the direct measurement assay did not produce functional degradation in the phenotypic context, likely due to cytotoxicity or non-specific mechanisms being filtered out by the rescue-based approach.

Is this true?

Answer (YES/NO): YES